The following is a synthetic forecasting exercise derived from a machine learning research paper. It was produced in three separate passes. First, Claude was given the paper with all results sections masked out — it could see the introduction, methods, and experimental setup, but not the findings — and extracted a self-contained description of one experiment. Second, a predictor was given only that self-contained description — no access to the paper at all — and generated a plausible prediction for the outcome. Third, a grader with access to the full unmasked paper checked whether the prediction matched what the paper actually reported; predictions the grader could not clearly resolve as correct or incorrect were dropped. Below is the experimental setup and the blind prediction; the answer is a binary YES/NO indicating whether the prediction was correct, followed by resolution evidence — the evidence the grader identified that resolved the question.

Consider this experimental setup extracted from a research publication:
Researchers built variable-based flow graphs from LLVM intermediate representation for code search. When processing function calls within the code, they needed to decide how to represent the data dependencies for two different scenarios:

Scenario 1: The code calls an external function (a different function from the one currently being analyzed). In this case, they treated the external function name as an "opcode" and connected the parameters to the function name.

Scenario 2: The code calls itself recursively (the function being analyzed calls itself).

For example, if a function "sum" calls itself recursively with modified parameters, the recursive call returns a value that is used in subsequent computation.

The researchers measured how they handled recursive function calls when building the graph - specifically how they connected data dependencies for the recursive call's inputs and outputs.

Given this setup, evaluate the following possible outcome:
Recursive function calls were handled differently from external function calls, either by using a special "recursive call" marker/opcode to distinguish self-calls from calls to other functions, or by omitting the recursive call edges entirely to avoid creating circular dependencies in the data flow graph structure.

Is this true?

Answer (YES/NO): NO